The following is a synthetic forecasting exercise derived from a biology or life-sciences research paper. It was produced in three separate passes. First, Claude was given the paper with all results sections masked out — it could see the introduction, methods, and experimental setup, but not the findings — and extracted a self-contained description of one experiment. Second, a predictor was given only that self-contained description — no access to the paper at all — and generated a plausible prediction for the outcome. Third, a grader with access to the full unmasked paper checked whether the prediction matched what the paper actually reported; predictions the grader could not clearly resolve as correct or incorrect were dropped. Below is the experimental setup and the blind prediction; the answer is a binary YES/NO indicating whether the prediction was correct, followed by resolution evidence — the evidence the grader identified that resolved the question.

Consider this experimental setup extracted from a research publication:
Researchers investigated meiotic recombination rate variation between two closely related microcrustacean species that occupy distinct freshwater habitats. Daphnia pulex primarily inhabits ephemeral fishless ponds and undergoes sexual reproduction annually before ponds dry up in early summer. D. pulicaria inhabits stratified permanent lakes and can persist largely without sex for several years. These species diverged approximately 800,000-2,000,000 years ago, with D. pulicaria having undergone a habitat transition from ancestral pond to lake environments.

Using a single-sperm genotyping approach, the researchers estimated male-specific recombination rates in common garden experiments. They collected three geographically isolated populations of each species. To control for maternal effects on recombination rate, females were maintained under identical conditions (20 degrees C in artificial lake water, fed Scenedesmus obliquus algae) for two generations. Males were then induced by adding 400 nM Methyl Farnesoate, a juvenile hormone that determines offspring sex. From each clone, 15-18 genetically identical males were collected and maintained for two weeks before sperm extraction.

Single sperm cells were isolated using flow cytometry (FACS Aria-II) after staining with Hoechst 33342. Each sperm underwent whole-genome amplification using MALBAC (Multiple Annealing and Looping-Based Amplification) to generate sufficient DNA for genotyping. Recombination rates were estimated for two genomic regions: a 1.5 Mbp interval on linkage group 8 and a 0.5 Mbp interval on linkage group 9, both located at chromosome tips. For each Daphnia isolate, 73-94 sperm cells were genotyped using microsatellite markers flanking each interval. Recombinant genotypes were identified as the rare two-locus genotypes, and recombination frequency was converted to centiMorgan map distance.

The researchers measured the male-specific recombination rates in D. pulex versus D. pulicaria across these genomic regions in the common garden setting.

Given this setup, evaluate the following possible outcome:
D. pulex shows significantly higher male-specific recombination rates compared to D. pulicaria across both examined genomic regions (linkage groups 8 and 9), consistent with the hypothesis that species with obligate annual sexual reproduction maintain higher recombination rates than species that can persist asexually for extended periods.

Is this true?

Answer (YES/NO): NO